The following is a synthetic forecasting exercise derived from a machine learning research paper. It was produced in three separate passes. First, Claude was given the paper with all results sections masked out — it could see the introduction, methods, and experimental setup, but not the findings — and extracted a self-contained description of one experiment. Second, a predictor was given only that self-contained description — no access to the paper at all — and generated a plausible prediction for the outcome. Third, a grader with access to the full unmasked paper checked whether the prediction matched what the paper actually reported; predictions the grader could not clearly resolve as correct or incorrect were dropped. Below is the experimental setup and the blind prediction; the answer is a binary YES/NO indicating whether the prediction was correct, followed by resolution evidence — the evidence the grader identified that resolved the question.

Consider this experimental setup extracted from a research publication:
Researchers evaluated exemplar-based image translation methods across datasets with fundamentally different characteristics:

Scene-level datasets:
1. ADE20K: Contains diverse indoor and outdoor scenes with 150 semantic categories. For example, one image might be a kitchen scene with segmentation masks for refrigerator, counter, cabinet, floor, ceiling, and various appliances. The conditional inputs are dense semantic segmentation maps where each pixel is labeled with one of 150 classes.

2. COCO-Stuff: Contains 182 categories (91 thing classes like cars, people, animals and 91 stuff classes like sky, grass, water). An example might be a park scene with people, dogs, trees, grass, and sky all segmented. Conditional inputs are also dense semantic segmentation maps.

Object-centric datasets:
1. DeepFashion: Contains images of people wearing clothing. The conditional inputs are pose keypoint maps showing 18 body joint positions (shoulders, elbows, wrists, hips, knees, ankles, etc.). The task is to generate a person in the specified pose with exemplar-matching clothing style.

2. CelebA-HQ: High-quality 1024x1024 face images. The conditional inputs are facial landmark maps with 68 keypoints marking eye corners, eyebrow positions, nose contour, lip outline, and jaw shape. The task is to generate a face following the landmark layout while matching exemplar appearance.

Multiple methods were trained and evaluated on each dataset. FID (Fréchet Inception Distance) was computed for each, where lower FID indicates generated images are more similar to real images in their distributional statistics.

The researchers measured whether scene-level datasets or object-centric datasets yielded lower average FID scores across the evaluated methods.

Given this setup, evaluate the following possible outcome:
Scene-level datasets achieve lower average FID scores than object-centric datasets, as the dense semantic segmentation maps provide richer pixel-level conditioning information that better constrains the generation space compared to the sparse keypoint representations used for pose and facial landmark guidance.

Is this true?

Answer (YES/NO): NO